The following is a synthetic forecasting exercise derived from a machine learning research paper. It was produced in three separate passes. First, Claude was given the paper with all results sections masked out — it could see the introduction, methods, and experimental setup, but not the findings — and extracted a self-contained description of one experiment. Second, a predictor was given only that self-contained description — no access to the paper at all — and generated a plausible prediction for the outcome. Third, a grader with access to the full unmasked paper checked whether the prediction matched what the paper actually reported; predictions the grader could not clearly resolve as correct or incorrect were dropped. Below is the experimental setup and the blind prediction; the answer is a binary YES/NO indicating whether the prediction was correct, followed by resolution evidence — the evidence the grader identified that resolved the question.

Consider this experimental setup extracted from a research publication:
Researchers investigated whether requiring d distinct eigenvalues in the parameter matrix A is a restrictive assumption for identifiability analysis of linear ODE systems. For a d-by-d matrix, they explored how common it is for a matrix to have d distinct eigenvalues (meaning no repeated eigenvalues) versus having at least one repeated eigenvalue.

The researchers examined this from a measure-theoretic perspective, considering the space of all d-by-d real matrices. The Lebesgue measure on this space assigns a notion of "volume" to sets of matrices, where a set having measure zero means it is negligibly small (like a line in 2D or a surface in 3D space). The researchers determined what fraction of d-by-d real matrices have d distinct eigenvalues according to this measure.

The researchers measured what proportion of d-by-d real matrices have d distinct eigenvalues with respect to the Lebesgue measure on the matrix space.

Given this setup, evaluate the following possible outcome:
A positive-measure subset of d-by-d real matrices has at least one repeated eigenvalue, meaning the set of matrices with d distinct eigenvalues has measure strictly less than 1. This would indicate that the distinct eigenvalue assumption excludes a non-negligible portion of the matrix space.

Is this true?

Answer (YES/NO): NO